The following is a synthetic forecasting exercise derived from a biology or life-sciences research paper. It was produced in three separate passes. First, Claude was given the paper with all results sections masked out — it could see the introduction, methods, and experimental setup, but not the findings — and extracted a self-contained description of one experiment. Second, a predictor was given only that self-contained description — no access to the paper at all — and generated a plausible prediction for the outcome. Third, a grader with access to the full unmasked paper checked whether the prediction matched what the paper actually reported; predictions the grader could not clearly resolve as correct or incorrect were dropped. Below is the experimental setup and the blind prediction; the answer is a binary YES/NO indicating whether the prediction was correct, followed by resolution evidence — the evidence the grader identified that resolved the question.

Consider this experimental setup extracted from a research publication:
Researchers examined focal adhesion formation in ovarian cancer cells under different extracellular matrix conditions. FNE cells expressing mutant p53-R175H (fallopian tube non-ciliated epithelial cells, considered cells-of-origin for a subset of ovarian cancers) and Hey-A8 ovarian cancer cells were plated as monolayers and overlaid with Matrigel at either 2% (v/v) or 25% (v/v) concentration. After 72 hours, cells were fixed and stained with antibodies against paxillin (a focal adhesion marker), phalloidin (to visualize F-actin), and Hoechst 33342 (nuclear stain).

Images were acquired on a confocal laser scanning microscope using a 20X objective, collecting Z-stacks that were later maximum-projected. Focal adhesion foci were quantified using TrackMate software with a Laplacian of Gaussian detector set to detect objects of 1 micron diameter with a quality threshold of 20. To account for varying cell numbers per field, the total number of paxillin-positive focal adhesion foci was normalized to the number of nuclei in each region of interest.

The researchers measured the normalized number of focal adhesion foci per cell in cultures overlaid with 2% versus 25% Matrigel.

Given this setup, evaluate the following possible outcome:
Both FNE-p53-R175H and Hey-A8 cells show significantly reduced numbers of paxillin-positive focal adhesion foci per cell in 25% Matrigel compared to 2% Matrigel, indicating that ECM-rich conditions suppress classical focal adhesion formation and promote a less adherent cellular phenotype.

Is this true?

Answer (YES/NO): NO